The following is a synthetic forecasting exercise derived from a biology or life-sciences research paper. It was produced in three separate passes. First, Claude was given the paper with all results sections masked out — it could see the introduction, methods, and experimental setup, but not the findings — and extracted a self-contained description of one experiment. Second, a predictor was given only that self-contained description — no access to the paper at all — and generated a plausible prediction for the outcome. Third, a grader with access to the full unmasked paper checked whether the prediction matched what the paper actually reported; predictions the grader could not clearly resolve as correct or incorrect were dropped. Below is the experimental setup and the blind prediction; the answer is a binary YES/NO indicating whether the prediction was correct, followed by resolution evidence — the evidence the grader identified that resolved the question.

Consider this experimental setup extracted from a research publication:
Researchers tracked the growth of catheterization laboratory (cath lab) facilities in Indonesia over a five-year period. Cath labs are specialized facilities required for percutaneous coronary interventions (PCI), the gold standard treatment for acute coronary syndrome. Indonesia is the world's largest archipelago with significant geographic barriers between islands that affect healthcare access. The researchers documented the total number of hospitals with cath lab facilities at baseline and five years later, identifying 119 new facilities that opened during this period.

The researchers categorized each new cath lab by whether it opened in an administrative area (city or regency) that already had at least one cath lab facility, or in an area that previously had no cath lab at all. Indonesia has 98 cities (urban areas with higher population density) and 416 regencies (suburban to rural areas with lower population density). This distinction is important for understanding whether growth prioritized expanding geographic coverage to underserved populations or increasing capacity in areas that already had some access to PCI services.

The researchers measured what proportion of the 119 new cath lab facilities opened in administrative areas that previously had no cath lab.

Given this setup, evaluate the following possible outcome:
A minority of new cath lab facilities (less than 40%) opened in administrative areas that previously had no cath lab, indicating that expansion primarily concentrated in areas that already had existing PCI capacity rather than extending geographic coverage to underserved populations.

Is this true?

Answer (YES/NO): YES